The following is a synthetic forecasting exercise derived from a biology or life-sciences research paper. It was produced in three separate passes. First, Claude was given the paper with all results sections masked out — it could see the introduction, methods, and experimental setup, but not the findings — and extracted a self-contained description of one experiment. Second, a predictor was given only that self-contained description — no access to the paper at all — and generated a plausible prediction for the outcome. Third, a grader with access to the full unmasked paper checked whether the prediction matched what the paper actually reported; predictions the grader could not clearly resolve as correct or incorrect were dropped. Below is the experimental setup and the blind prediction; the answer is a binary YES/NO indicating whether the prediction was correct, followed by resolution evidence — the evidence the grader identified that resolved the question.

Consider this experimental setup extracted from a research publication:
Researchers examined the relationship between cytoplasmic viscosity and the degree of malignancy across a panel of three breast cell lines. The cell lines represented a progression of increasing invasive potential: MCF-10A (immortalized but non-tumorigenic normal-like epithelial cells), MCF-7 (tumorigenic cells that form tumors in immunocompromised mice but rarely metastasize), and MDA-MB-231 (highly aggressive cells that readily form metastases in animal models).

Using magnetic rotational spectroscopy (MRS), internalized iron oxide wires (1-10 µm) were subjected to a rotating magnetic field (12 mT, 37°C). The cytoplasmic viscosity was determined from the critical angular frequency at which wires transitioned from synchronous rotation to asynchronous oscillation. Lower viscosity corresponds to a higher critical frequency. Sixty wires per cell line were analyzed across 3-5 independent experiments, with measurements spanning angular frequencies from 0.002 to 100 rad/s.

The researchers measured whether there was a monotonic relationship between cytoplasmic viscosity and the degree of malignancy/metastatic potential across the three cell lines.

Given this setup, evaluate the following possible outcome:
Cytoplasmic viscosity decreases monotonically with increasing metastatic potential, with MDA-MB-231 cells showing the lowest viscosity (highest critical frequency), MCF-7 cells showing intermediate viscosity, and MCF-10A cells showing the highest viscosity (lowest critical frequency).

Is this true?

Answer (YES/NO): NO